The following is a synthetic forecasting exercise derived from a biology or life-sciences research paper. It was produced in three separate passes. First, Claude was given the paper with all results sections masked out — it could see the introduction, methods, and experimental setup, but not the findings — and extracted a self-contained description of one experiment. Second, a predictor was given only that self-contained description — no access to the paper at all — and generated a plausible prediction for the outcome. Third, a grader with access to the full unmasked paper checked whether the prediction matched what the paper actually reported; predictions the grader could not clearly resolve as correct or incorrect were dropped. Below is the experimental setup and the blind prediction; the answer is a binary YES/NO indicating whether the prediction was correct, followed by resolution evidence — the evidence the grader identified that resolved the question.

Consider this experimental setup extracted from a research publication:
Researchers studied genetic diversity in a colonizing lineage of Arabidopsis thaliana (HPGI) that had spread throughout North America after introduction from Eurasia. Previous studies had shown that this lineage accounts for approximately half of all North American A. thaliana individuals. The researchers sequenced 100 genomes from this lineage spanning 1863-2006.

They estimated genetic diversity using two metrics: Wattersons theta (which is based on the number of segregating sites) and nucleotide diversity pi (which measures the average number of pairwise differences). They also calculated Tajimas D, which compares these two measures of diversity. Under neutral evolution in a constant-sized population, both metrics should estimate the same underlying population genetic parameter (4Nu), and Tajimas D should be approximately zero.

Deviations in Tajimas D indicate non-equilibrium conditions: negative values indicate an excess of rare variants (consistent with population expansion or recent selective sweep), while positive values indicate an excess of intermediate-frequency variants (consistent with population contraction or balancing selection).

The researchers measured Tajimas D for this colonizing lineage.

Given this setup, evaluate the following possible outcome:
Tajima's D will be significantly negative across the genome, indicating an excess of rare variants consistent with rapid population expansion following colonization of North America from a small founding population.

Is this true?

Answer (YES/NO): YES